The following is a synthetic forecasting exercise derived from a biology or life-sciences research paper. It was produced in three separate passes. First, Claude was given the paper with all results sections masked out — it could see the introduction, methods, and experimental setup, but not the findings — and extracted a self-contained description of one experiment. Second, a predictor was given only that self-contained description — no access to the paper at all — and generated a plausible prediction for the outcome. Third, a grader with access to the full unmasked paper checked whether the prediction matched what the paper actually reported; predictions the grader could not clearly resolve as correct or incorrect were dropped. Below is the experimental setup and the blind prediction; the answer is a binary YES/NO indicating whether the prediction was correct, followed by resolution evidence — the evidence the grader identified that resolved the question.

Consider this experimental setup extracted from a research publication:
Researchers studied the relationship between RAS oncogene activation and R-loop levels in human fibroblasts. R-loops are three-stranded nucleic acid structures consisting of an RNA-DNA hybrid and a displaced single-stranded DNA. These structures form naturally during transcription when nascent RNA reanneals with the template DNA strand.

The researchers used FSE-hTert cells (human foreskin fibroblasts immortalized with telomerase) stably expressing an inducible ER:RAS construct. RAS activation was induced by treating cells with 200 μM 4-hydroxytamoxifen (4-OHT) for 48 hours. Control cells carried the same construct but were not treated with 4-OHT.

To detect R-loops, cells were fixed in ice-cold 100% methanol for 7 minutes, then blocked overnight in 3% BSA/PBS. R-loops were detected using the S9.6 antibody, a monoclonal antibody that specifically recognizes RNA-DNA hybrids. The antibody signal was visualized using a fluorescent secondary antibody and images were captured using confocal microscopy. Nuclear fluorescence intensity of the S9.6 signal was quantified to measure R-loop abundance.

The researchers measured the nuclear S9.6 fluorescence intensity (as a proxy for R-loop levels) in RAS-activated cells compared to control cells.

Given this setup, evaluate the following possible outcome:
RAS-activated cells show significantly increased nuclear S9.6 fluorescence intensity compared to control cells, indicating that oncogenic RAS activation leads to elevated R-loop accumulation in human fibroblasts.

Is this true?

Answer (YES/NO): NO